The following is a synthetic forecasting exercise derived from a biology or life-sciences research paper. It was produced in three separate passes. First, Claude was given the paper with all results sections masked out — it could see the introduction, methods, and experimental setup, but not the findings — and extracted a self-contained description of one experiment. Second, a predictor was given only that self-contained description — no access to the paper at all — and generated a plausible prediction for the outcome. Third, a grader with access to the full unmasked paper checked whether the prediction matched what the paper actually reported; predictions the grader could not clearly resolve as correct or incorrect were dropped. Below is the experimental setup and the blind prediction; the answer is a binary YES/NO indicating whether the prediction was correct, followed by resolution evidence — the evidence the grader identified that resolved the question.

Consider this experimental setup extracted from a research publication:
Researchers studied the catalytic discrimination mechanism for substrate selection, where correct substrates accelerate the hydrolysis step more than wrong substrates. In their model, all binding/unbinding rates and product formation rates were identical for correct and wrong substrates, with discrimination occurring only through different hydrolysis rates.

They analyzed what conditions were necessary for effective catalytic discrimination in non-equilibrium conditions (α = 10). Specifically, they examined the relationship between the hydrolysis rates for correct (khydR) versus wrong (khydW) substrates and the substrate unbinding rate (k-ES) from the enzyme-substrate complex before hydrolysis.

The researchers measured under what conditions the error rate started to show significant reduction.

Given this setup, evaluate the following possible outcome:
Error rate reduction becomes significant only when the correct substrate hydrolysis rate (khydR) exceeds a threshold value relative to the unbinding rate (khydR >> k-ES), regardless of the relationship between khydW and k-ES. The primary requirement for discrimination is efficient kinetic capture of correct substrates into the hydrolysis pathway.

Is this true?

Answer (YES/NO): NO